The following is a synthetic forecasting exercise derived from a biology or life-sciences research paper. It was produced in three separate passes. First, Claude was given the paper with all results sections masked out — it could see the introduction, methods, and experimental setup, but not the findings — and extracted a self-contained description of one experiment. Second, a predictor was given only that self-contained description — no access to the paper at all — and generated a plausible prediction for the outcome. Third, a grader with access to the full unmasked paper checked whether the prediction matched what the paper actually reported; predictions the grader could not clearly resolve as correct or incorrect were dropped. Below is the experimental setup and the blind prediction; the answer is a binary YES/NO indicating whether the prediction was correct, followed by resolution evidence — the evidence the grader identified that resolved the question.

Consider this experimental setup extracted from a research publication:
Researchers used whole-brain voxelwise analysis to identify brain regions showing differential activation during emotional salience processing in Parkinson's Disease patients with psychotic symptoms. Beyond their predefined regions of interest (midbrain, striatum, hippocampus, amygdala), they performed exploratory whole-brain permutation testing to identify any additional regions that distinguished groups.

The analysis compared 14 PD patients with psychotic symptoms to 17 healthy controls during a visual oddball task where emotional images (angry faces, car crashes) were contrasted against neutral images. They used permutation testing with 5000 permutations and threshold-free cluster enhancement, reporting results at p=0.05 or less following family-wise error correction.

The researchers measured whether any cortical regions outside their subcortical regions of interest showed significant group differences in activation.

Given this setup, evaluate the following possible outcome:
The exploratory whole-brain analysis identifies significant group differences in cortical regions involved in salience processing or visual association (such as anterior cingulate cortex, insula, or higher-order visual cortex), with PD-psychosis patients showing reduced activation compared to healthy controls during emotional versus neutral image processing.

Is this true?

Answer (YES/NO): NO